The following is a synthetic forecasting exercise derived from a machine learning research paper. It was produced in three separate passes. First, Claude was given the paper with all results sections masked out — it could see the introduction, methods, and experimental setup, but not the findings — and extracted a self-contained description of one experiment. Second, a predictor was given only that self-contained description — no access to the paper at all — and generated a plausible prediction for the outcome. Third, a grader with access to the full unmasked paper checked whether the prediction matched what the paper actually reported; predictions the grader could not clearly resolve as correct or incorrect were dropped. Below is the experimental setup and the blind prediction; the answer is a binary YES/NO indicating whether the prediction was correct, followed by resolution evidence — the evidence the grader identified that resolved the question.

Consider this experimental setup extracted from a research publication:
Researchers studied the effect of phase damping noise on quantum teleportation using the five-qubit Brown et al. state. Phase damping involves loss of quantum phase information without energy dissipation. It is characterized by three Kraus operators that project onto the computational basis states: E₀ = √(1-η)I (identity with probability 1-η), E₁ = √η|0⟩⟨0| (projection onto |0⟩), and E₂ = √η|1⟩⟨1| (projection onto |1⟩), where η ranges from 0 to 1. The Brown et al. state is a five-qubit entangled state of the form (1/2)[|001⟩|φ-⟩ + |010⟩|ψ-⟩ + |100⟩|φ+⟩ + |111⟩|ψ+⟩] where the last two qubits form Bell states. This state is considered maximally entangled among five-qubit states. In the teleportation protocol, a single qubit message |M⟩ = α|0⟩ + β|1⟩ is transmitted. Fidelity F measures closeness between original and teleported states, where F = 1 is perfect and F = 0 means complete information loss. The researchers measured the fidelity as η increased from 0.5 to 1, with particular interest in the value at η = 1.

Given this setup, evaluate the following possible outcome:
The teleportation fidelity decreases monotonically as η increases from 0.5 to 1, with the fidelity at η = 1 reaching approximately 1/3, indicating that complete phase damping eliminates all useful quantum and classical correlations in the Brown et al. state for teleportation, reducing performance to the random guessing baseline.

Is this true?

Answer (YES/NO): NO